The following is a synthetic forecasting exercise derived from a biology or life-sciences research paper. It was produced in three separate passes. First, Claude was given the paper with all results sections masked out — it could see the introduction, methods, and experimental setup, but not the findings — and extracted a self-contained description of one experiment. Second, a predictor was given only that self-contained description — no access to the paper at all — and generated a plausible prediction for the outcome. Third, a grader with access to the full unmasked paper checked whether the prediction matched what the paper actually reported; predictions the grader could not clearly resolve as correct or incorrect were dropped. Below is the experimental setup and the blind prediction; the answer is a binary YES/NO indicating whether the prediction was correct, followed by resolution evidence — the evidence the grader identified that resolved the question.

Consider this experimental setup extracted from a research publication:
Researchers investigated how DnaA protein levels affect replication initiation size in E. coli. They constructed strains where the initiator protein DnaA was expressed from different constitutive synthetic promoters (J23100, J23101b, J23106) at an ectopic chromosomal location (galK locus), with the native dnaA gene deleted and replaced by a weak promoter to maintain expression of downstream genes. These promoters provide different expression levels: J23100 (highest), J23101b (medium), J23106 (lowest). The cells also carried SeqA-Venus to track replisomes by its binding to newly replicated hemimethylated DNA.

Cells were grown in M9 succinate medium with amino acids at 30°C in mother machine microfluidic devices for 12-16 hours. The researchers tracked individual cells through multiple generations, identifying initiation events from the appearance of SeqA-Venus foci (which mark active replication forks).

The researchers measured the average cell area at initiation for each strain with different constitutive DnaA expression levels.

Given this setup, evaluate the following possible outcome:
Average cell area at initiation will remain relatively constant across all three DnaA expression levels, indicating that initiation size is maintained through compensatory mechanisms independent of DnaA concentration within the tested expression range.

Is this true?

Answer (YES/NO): NO